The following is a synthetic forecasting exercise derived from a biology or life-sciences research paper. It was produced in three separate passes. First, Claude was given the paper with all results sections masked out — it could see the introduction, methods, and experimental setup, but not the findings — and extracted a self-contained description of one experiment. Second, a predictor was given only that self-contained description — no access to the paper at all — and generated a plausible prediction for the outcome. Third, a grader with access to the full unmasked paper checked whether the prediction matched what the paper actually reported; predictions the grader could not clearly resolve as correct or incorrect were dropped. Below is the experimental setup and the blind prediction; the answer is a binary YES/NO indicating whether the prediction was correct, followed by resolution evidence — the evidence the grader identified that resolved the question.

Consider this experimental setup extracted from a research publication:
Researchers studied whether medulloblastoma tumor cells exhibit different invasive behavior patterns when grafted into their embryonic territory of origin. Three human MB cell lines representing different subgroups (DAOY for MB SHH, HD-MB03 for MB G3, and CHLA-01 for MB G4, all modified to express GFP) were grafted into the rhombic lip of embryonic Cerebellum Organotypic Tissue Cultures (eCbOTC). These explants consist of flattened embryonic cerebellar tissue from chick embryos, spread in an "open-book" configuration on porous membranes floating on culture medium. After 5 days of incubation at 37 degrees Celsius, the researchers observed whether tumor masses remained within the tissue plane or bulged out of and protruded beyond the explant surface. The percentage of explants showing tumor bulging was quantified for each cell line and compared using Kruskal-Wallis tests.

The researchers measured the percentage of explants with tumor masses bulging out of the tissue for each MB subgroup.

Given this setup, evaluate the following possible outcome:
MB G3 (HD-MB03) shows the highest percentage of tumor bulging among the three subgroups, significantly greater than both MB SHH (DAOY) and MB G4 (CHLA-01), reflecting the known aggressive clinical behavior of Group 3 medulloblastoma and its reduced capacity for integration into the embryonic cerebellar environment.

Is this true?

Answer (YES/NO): YES